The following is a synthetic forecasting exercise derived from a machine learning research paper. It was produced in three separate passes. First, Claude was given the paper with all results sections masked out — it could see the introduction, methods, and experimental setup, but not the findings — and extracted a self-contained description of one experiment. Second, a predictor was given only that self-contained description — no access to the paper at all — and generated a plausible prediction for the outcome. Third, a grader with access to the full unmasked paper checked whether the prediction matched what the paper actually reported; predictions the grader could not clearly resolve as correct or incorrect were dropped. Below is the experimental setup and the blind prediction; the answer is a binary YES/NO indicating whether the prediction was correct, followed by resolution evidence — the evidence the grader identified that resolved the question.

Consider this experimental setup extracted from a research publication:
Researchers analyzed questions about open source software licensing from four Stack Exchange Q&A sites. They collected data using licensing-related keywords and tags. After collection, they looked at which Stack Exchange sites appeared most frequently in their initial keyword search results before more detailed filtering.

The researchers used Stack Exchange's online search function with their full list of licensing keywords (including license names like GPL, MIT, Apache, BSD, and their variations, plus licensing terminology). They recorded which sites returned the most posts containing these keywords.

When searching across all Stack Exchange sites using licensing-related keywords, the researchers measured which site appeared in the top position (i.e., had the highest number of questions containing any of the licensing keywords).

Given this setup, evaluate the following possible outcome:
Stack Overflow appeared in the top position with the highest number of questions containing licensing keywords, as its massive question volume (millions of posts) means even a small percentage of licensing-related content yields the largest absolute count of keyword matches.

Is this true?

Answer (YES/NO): YES